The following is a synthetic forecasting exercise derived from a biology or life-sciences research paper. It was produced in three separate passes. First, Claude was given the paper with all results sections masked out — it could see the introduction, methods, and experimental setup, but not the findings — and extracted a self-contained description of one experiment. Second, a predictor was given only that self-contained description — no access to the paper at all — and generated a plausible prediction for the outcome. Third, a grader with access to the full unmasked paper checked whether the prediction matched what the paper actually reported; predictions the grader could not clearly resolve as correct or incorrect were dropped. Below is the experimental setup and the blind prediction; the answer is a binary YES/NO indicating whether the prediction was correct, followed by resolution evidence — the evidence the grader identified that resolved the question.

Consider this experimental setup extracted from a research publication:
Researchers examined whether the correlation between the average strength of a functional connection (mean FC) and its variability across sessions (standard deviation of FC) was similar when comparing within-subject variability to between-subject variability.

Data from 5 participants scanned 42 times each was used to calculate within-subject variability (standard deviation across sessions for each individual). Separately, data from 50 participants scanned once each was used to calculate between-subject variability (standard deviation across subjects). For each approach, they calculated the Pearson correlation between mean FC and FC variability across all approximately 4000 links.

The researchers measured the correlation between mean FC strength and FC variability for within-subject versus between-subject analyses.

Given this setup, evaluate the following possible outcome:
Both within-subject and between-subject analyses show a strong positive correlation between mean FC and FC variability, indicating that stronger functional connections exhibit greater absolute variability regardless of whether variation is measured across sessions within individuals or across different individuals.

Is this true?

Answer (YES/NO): NO